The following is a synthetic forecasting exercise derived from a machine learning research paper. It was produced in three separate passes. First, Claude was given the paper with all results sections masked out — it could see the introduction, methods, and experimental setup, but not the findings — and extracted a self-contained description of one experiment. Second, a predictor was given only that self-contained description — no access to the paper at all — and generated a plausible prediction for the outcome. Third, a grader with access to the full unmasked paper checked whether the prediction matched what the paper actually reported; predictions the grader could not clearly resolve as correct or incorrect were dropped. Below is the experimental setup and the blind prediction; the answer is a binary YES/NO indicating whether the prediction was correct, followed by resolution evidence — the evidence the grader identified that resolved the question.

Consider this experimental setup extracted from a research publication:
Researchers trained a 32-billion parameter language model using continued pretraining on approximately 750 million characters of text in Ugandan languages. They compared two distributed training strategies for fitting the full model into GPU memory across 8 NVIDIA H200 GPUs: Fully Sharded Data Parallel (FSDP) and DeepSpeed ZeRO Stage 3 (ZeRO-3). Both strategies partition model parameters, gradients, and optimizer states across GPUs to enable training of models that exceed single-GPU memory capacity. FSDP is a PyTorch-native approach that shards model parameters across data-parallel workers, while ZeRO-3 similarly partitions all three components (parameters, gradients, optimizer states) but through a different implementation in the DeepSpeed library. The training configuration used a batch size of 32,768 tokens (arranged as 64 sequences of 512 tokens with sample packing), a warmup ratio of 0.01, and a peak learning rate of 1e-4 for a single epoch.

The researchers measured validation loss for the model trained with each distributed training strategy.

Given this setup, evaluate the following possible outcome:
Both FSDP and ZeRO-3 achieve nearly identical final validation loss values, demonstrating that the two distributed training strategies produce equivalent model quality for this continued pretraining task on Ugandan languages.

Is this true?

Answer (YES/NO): NO